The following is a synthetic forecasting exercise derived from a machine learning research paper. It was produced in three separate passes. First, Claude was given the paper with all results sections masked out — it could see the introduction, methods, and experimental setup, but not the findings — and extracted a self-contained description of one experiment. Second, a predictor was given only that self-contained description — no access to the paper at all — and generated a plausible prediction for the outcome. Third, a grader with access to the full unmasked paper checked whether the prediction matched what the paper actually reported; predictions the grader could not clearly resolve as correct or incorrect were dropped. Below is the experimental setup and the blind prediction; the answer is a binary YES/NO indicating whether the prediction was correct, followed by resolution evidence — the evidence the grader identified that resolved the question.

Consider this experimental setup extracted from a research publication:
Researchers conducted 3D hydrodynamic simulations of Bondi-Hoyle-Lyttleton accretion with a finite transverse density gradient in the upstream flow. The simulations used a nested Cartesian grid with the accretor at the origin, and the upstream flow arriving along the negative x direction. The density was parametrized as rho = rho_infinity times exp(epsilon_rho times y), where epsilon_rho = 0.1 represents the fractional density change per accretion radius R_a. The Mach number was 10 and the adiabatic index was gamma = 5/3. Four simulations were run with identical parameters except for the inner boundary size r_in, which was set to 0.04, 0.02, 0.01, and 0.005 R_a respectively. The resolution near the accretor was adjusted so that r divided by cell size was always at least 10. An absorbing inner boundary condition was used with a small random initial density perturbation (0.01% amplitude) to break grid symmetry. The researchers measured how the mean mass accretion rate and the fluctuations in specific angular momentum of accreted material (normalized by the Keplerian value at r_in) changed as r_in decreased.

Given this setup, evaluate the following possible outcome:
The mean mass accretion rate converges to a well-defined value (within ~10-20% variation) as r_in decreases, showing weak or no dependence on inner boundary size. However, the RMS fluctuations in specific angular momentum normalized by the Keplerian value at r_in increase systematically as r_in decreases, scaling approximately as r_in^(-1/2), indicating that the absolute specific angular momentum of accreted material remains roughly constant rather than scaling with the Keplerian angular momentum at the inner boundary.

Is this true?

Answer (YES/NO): NO